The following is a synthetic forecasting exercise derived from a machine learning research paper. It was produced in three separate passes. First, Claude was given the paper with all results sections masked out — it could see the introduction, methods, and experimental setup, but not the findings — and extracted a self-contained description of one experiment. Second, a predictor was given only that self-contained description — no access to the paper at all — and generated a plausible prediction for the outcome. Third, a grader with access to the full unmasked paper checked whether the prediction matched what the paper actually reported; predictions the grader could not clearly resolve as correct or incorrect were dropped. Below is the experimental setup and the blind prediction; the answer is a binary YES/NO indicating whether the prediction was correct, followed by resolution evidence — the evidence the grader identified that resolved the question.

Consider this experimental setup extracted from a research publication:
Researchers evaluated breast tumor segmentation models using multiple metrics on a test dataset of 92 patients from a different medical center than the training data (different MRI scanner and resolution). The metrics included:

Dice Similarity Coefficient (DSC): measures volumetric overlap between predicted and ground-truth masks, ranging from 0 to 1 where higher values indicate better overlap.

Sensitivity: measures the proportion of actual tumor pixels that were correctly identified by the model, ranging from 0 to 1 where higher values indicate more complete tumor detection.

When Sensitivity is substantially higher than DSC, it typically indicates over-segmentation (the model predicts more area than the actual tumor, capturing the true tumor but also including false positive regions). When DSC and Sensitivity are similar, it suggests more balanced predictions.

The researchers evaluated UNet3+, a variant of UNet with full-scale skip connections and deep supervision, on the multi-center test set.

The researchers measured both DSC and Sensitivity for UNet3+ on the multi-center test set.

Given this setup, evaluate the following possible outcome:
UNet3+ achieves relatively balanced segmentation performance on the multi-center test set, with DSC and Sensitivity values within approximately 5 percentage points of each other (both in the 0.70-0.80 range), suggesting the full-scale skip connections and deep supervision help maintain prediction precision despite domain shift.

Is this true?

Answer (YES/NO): NO